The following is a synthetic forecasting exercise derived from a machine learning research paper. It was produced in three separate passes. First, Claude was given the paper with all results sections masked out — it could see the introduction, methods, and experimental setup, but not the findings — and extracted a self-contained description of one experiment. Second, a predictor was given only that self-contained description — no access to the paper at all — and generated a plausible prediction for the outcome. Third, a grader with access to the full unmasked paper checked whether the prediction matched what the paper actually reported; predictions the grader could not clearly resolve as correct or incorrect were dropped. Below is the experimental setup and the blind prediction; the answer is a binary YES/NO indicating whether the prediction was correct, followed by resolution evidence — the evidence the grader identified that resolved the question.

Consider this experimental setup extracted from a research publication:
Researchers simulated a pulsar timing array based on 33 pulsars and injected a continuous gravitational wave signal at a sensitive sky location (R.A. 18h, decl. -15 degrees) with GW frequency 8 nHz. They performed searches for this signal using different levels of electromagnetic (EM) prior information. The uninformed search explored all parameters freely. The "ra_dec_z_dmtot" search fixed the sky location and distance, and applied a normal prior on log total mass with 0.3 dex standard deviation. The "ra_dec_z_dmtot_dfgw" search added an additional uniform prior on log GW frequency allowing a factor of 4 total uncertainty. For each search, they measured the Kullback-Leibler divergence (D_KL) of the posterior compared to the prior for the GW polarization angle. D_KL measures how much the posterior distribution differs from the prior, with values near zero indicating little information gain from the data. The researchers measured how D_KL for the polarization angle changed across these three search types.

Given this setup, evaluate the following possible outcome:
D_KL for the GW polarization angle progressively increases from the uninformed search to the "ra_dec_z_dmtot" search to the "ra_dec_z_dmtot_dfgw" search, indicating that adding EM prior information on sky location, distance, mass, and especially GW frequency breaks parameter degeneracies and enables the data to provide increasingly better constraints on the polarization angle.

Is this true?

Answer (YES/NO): YES